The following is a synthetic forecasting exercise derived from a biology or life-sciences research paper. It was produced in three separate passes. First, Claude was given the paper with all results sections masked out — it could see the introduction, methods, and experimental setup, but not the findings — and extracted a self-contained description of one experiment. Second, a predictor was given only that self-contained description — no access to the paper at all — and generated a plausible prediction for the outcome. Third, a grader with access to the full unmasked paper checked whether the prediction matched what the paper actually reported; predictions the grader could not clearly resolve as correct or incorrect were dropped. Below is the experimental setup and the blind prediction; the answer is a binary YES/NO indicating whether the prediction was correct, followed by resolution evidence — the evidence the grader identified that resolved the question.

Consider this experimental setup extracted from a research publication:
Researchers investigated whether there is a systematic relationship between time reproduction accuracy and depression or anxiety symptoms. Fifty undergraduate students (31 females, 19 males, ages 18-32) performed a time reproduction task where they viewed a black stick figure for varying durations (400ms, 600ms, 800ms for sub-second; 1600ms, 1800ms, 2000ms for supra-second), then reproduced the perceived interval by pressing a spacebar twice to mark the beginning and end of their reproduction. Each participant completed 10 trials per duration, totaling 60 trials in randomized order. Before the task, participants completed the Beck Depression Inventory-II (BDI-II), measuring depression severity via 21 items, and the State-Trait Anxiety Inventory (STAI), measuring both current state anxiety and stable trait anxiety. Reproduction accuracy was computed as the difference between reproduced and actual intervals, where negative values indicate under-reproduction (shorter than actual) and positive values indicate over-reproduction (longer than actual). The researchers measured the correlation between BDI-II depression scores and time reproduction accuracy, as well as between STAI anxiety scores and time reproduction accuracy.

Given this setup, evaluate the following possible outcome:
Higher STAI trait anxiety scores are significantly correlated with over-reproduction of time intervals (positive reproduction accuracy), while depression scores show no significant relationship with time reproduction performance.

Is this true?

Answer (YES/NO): NO